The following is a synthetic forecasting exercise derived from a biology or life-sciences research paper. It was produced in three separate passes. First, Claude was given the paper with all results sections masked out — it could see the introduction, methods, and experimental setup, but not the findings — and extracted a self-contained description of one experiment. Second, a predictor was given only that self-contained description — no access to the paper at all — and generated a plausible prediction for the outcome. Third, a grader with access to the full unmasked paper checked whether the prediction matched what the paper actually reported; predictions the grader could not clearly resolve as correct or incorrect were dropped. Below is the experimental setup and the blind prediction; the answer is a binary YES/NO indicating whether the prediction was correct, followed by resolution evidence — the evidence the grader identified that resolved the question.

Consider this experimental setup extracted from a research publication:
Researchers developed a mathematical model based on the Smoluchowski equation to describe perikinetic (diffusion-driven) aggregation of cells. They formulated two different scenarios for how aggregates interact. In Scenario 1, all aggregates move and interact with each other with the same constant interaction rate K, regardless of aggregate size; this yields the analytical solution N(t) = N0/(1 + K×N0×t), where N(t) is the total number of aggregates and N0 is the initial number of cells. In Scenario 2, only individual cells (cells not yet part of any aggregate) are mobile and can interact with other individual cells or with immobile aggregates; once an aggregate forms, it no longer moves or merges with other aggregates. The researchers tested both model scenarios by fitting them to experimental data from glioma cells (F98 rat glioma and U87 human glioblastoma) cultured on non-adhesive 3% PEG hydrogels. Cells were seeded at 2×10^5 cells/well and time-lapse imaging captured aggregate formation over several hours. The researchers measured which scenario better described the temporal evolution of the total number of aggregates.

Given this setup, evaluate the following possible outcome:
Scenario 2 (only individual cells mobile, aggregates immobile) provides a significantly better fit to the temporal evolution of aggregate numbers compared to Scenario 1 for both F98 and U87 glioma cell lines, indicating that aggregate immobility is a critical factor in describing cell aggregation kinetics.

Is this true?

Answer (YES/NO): NO